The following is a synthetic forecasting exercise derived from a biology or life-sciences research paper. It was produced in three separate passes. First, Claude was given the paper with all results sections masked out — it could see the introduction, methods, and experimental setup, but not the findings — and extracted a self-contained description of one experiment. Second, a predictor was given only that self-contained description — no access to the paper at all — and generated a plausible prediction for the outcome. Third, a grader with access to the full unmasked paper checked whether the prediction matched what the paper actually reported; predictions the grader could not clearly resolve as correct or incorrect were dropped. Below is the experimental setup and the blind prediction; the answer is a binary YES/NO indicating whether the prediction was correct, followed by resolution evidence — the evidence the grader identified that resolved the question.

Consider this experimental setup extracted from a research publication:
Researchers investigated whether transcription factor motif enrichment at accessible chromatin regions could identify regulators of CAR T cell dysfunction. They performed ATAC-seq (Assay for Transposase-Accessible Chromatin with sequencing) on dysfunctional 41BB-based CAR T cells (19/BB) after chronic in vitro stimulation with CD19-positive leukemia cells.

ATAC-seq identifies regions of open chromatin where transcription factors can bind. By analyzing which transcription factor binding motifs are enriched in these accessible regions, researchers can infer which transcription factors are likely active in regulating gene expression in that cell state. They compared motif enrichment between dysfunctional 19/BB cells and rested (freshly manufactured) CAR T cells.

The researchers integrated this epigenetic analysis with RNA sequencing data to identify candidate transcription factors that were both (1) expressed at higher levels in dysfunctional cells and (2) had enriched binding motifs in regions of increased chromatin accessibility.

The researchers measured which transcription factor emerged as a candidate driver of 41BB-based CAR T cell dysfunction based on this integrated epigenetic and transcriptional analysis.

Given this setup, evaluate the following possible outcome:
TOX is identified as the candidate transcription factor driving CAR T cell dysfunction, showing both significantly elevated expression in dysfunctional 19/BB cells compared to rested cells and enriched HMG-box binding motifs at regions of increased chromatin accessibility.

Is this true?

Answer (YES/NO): NO